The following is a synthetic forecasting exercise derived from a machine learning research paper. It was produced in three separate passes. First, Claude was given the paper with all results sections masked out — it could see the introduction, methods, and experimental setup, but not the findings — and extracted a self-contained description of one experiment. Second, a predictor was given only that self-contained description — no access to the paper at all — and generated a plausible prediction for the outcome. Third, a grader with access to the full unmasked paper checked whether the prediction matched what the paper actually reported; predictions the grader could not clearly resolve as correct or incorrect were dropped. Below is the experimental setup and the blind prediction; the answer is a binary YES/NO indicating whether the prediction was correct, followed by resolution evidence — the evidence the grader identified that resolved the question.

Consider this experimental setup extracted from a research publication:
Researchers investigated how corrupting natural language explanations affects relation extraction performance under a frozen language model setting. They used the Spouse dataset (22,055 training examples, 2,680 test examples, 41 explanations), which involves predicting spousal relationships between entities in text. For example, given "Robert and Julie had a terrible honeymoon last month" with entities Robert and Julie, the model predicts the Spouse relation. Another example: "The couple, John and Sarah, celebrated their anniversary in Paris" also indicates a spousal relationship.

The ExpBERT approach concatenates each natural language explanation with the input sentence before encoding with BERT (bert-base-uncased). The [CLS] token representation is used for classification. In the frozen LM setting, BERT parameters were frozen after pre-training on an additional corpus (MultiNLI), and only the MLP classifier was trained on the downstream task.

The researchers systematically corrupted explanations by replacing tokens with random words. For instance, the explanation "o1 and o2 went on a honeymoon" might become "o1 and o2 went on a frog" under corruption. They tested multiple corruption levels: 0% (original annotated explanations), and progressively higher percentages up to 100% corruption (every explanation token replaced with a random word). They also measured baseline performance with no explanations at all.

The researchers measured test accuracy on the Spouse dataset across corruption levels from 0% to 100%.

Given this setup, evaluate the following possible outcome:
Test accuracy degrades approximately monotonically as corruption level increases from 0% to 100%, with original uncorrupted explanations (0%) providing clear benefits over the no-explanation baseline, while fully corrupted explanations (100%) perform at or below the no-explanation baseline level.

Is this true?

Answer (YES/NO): NO